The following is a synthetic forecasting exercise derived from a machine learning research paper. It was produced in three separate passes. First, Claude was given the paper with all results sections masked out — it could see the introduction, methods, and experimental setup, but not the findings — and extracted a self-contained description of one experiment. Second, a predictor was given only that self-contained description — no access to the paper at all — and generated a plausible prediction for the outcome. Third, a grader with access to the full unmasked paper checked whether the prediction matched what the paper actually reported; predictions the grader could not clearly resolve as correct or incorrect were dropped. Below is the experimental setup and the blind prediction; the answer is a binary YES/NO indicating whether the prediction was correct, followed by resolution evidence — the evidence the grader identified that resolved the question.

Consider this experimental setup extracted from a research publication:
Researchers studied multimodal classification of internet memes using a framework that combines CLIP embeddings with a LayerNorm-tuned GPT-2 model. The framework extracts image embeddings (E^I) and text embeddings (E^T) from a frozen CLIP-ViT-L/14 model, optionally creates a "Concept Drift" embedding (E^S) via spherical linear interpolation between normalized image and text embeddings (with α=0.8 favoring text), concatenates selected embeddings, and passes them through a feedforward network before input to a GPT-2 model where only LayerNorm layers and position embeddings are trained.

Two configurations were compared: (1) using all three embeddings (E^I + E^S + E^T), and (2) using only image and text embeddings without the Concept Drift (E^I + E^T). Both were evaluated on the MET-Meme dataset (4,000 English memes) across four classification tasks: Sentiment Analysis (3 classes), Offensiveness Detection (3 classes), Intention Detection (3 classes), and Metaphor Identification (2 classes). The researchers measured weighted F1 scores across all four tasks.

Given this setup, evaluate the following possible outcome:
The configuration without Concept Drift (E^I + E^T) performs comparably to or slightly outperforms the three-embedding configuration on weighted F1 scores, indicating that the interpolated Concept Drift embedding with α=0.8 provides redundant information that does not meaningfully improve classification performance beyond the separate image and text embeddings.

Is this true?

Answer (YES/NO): NO